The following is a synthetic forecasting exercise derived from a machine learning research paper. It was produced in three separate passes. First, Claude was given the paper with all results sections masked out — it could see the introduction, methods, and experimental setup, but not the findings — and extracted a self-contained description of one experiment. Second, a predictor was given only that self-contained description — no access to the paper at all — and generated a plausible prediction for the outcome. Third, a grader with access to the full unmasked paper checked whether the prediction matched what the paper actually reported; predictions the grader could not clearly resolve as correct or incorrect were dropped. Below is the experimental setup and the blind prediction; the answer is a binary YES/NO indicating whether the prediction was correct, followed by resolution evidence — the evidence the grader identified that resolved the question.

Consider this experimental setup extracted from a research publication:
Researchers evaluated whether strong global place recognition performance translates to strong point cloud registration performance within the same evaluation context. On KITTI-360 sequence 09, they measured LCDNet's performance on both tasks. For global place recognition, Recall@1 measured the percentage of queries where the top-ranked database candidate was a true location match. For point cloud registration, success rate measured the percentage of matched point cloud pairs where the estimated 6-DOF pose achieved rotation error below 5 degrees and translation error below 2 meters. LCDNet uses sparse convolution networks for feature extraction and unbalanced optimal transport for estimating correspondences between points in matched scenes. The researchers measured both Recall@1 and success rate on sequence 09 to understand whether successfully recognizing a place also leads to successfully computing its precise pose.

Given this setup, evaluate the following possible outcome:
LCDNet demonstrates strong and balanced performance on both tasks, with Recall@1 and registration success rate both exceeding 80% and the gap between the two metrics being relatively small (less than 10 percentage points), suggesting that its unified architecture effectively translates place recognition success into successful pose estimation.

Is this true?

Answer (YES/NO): YES